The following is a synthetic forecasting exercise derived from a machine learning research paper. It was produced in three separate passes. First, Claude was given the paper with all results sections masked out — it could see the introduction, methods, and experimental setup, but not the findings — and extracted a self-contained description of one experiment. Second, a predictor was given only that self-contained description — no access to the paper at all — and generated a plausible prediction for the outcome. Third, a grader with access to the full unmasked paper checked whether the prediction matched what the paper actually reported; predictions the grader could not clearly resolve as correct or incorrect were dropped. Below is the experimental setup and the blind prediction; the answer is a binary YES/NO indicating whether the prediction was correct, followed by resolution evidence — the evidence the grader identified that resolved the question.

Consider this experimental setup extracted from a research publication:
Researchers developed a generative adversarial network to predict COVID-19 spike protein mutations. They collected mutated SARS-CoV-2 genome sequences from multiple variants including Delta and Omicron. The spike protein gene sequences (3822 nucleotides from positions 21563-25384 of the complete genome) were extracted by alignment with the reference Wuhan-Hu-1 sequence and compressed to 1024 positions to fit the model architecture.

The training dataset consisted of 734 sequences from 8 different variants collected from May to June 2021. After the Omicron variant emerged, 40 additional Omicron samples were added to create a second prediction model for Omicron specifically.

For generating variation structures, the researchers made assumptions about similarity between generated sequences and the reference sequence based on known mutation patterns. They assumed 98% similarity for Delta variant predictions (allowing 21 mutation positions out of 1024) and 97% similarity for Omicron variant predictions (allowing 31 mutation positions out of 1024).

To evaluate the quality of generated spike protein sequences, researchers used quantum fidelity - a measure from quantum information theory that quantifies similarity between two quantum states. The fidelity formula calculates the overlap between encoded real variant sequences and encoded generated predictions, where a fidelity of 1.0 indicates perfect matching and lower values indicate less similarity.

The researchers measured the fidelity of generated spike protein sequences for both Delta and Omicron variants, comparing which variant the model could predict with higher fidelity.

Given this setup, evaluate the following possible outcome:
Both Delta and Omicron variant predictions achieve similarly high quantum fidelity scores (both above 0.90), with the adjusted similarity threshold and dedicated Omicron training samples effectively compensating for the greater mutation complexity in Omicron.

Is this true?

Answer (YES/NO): YES